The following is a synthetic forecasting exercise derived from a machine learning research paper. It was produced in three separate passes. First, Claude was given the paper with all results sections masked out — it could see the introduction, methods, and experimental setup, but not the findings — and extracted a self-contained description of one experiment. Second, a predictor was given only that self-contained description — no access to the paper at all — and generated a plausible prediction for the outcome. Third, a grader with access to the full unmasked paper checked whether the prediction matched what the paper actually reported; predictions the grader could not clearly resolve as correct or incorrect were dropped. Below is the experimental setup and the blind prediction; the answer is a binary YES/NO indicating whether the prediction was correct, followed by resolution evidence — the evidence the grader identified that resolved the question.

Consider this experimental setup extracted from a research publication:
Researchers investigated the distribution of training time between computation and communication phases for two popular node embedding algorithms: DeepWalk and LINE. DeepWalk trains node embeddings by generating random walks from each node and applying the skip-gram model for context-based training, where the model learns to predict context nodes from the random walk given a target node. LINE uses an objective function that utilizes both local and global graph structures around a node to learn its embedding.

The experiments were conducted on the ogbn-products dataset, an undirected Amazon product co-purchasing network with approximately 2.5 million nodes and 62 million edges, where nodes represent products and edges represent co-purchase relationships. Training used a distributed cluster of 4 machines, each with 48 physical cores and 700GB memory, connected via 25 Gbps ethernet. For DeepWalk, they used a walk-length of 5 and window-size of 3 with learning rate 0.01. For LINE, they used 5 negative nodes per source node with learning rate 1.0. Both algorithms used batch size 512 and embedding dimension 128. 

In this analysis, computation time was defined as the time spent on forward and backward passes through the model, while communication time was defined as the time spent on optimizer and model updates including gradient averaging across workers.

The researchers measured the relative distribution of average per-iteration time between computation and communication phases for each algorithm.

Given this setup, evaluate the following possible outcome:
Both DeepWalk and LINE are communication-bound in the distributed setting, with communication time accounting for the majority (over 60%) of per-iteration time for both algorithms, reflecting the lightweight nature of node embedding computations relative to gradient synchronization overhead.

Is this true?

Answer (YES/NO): NO